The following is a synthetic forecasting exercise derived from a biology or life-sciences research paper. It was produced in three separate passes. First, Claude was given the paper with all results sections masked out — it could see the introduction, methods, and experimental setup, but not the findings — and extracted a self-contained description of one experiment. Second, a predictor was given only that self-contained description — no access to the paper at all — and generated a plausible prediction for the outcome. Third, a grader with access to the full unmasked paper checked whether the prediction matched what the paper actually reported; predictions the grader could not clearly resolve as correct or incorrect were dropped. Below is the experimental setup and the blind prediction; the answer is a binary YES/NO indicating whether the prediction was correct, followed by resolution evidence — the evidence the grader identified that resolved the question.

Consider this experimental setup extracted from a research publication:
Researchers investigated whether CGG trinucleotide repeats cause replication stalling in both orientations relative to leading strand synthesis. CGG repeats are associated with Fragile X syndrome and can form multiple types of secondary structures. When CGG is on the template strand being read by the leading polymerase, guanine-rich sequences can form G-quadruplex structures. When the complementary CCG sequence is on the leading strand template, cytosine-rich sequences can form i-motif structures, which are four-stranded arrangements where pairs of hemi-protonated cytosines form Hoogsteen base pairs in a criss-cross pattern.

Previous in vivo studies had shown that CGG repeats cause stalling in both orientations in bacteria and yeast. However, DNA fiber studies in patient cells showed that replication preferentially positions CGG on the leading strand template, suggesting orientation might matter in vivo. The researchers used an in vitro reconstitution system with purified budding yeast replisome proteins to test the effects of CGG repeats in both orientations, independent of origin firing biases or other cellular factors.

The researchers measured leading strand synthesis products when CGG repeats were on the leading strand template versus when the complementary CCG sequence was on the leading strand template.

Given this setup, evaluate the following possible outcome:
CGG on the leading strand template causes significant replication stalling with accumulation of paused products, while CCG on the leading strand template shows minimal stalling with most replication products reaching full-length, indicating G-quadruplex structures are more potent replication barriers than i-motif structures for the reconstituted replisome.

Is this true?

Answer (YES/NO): NO